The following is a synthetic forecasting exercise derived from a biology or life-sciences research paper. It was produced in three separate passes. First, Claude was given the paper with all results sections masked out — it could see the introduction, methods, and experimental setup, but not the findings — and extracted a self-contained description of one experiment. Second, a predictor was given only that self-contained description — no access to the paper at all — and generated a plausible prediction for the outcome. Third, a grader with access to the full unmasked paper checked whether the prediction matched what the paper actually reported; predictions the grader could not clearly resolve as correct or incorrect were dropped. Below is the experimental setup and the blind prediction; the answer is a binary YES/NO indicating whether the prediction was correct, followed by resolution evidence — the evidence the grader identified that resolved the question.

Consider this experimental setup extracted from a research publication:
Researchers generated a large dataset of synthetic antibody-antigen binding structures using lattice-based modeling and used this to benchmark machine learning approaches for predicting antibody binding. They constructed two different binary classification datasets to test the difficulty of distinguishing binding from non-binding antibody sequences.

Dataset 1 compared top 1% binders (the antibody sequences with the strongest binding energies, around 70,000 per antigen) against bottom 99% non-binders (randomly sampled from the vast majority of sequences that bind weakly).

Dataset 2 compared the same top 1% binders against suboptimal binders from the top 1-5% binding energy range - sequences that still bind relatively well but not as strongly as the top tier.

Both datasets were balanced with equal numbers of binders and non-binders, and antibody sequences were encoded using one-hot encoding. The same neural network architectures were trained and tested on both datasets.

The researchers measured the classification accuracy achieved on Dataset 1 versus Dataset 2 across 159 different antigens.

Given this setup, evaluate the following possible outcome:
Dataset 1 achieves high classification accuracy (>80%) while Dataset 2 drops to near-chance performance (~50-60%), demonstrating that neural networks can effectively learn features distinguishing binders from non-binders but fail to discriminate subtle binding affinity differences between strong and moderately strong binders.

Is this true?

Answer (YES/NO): NO